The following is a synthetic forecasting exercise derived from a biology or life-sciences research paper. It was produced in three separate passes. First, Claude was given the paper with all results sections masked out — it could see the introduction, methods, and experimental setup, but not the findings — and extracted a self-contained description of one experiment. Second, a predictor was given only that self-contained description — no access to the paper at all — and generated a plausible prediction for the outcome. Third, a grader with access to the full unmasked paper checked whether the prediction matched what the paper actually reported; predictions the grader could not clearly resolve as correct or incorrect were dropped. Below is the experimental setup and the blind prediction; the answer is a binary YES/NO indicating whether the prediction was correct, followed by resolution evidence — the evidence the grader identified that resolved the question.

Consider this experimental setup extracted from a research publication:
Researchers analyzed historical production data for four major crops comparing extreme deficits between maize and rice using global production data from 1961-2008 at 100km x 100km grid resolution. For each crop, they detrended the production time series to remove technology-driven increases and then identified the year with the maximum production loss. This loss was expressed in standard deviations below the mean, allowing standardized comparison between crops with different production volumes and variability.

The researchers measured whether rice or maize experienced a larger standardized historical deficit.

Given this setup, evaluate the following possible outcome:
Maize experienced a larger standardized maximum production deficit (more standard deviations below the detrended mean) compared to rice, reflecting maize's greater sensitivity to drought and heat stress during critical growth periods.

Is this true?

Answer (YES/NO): NO